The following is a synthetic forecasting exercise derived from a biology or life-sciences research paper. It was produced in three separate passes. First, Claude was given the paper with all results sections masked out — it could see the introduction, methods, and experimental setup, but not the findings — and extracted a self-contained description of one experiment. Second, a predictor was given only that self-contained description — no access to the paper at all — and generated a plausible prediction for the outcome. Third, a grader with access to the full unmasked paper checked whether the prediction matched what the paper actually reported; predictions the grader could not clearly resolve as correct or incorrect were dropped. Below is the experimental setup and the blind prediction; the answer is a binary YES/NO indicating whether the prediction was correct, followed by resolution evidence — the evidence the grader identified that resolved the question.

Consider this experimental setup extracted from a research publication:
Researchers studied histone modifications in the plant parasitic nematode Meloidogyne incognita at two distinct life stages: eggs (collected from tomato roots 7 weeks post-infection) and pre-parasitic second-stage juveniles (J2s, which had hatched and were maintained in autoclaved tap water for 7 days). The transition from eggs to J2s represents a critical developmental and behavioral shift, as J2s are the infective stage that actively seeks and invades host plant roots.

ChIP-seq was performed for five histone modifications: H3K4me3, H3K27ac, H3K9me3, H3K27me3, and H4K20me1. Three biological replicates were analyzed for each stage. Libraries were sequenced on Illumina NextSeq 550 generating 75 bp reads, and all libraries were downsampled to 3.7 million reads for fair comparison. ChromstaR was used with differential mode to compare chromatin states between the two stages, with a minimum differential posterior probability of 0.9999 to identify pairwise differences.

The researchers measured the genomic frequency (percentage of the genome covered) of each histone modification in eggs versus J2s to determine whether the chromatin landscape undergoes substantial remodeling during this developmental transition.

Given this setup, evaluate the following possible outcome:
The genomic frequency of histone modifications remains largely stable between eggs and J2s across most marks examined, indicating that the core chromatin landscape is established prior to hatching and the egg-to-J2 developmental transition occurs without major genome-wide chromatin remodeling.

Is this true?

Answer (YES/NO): YES